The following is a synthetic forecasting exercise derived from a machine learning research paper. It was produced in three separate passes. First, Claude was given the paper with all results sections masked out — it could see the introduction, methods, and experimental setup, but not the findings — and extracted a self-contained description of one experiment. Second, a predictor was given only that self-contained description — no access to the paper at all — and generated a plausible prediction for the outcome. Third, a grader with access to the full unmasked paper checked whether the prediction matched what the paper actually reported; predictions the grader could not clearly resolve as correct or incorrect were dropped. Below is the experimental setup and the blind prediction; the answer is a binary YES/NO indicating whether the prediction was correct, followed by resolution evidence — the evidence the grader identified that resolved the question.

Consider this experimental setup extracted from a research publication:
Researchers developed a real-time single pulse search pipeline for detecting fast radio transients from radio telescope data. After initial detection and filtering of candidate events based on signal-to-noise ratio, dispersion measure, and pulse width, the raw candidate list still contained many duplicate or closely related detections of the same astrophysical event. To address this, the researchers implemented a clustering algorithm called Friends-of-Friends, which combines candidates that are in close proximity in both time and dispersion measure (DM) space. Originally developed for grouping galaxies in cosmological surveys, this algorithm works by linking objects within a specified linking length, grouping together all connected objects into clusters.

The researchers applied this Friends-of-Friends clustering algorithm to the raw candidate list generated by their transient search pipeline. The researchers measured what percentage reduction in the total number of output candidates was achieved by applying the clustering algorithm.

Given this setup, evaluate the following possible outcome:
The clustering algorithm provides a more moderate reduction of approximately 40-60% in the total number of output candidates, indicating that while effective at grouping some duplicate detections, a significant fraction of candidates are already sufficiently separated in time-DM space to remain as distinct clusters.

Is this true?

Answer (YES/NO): YES